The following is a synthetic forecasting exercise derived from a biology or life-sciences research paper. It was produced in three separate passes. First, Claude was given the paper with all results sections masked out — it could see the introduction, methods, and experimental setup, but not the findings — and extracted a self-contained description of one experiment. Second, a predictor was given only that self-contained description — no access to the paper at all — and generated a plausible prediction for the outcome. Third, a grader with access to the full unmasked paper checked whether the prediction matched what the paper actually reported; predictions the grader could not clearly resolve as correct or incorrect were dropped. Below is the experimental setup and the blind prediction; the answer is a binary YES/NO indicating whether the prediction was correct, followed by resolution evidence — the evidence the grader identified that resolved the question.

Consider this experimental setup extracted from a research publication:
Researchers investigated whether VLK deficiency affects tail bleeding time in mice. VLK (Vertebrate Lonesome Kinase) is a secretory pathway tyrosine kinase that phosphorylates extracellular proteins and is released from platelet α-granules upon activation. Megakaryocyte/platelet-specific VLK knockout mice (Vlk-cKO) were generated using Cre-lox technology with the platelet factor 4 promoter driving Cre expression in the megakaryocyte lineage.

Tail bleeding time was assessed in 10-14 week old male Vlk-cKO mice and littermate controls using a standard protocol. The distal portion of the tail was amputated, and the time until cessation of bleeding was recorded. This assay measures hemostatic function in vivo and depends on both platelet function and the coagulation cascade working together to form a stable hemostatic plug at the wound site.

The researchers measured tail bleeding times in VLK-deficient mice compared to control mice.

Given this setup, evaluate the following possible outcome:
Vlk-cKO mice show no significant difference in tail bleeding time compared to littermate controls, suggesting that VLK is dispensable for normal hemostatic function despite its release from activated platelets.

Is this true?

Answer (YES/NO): YES